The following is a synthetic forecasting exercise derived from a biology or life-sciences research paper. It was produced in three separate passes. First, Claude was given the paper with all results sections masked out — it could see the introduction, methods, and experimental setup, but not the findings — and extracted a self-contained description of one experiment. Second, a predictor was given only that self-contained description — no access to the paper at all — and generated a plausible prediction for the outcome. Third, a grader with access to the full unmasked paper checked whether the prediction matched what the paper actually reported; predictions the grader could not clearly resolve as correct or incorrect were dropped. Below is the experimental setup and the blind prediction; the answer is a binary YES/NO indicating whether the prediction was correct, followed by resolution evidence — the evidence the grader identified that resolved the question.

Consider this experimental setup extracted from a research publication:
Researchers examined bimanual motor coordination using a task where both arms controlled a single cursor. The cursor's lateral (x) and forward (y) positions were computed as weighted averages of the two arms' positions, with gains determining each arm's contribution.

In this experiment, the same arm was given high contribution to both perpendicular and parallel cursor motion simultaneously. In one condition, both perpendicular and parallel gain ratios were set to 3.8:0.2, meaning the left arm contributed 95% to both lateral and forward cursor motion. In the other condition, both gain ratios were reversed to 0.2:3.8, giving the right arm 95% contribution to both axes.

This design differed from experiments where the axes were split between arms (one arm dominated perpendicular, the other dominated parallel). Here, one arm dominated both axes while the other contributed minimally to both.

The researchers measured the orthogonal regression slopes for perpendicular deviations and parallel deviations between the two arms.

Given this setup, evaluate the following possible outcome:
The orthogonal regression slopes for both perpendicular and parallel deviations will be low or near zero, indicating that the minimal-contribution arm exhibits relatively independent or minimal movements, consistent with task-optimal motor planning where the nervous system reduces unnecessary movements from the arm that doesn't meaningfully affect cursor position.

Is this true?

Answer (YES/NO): NO